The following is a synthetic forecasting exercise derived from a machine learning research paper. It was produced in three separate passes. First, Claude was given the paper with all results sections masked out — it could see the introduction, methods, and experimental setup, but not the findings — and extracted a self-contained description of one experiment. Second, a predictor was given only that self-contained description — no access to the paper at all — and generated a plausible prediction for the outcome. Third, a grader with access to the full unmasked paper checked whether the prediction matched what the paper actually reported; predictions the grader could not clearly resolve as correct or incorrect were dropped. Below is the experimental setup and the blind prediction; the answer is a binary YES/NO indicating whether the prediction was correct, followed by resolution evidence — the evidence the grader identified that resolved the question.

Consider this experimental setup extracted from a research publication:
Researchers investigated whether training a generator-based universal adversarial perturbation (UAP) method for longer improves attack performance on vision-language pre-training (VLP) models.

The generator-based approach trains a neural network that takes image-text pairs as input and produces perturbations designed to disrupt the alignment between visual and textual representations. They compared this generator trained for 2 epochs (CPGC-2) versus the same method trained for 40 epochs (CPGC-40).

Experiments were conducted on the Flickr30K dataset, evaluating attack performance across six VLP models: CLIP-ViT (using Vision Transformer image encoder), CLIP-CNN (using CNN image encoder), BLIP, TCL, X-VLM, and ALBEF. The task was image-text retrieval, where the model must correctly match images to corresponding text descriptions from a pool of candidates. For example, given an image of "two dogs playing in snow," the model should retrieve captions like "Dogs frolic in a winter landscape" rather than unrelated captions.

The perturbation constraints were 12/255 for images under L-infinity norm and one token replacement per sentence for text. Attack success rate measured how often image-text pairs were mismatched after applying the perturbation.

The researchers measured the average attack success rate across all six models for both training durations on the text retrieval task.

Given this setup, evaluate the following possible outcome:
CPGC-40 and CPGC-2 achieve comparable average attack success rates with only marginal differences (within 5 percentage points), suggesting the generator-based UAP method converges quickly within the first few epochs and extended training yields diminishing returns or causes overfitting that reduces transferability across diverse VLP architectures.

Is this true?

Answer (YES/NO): YES